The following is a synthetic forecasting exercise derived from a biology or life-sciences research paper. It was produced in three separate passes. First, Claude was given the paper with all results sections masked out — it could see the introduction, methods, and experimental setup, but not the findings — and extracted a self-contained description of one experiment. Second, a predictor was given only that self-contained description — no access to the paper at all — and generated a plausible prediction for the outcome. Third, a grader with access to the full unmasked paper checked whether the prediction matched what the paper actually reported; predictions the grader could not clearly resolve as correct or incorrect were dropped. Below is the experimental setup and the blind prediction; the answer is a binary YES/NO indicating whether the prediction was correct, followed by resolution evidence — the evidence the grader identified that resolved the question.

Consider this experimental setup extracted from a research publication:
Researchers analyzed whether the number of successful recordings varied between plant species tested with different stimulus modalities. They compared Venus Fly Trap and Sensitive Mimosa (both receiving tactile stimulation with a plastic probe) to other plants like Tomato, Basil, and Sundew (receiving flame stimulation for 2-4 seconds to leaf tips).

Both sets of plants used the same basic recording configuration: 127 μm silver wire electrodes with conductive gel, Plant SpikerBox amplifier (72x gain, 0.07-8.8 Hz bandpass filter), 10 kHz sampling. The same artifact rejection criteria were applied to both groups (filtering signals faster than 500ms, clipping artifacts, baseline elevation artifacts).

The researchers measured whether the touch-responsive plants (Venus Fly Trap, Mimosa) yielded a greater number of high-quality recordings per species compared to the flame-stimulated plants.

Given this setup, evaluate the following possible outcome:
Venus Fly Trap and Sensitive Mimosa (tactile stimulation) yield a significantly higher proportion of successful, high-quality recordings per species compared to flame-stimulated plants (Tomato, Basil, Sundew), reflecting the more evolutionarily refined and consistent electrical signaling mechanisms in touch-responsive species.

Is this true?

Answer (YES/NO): YES